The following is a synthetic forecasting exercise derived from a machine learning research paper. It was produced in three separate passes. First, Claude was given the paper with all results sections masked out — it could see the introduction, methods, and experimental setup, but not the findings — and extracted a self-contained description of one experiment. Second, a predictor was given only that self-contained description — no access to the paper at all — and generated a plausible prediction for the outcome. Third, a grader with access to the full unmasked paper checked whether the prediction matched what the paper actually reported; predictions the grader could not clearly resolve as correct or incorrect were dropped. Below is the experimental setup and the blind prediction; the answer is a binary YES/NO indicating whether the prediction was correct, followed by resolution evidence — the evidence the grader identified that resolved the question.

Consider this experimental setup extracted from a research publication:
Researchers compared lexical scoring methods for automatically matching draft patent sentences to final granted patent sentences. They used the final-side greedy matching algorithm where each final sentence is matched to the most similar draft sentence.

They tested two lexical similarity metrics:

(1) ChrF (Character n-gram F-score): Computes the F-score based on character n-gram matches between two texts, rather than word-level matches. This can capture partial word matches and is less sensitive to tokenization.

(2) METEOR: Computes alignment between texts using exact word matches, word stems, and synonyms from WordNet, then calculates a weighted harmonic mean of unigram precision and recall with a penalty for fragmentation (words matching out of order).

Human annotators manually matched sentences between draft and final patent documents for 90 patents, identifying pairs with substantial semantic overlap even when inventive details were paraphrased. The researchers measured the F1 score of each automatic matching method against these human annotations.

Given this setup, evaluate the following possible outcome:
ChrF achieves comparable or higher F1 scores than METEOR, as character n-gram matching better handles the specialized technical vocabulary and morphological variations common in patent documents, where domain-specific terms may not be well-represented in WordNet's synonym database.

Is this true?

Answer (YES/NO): NO